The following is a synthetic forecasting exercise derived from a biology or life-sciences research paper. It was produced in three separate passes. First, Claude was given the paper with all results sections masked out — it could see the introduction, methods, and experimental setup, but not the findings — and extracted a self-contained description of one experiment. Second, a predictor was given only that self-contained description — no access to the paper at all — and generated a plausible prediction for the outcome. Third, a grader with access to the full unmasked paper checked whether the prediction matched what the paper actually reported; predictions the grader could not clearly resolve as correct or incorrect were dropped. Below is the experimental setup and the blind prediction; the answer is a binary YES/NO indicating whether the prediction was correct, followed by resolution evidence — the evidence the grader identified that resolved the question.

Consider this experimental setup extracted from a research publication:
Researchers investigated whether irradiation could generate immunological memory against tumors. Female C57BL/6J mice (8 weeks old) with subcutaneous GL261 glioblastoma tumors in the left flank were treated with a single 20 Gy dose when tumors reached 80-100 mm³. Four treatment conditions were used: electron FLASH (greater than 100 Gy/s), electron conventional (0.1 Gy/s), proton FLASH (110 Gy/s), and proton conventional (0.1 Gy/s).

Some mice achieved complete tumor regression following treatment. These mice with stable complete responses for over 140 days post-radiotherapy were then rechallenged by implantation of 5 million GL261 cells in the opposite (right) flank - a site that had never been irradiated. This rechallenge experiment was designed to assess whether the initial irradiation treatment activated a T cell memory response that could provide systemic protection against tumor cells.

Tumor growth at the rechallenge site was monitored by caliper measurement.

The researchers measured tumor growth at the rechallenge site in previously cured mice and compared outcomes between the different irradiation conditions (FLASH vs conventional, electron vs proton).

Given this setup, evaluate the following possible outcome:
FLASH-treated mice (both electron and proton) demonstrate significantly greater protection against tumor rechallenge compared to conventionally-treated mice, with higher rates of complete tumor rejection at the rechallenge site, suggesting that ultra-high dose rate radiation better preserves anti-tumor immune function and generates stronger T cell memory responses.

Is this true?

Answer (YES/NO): NO